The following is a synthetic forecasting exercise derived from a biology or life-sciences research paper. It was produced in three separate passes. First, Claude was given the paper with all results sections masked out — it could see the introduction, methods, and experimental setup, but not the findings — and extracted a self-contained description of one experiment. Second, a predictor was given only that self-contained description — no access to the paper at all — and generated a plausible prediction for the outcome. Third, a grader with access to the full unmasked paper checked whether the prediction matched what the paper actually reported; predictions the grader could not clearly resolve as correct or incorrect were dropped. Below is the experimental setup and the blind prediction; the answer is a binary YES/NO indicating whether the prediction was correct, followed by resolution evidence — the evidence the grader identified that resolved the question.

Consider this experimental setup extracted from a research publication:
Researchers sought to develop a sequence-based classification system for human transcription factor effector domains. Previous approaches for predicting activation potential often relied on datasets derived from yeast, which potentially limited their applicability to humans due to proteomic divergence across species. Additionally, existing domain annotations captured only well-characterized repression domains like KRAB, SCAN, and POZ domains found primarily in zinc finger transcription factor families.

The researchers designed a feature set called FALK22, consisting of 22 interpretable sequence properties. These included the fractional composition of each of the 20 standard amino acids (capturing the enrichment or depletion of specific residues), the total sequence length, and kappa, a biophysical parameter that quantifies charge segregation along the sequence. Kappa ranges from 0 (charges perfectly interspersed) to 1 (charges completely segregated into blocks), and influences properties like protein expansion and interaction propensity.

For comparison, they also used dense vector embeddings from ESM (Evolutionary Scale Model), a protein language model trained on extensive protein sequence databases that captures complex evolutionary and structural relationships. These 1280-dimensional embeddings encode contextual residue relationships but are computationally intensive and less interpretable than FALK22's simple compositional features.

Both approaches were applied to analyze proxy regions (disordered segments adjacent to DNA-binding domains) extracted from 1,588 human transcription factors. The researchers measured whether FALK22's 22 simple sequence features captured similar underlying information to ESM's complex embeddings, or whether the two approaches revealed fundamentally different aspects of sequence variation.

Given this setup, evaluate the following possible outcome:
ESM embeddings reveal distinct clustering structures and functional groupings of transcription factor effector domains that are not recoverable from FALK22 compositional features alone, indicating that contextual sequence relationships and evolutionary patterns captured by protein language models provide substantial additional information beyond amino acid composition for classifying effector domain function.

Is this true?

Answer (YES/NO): NO